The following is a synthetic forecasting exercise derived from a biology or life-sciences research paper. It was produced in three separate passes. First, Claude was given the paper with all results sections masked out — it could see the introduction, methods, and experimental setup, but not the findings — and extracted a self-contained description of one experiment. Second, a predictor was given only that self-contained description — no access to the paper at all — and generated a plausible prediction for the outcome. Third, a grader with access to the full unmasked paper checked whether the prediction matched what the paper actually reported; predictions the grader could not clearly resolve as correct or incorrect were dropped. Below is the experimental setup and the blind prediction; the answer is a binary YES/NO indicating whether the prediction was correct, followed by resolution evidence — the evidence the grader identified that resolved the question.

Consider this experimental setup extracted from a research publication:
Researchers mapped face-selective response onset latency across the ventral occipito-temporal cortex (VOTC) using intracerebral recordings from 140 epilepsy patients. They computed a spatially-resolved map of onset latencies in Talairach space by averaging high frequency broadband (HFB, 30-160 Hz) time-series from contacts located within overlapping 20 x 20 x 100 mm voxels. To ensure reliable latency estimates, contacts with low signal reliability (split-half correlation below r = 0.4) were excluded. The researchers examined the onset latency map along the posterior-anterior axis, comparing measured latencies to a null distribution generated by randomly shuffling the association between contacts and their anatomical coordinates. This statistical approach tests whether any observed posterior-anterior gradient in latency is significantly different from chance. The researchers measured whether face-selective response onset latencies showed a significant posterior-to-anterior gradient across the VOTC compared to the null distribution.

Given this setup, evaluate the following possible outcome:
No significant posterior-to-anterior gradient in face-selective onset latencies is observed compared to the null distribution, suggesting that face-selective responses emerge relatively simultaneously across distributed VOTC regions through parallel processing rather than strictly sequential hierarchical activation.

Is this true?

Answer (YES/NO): NO